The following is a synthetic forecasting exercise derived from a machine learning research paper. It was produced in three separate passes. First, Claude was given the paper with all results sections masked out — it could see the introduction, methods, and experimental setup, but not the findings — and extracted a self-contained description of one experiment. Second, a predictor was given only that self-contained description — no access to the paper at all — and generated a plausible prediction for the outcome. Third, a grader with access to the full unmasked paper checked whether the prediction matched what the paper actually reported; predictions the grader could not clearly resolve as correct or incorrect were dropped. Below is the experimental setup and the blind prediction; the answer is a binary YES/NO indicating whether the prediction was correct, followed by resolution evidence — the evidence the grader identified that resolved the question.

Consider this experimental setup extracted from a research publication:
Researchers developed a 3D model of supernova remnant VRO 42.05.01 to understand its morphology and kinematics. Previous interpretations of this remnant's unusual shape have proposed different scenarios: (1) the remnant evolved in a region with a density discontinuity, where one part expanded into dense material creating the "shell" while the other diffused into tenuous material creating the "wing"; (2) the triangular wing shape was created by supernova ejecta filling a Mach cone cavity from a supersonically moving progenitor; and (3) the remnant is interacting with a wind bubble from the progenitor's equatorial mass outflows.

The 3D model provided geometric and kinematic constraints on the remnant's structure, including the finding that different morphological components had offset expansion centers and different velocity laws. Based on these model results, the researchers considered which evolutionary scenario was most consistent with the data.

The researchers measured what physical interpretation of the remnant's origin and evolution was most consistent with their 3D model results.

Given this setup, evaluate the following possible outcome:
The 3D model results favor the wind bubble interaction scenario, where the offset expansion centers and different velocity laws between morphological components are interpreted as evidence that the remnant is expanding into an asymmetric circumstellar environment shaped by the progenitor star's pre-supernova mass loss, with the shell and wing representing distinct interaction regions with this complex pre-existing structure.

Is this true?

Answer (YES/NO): YES